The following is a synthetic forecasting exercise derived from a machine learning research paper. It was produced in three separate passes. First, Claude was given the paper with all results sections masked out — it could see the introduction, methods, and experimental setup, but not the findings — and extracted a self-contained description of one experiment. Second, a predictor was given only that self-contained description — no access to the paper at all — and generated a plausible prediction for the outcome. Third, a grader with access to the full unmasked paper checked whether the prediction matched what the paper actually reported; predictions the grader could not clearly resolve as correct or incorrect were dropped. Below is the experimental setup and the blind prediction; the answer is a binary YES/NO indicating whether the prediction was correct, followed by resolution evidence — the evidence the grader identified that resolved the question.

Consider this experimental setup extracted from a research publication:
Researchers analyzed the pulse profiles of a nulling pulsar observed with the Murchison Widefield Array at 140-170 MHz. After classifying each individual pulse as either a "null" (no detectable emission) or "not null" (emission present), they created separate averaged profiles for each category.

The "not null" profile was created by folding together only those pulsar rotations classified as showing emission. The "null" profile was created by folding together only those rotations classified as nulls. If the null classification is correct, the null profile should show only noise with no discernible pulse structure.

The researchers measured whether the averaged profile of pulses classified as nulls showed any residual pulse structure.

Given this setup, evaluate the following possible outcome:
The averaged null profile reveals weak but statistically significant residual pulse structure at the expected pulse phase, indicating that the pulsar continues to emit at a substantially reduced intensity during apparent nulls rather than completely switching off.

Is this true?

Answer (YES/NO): NO